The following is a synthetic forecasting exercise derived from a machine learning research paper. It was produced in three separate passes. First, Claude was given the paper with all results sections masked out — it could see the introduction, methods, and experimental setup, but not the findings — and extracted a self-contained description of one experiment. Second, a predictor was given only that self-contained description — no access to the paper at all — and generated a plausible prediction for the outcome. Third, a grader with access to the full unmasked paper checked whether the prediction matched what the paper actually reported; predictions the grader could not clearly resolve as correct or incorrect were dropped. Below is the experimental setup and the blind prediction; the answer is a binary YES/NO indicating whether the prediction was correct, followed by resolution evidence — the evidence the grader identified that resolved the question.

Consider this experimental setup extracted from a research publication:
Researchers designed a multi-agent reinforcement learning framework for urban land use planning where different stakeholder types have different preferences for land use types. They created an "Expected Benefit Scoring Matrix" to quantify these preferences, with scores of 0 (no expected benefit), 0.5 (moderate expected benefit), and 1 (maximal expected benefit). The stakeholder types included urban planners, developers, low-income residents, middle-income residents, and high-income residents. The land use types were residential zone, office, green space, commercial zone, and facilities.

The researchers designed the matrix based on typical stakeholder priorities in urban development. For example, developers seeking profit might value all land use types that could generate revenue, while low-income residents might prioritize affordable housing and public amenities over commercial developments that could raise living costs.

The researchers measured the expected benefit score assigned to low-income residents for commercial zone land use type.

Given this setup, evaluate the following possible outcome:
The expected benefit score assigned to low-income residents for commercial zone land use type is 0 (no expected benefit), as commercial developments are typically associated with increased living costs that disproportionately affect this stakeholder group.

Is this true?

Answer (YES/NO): YES